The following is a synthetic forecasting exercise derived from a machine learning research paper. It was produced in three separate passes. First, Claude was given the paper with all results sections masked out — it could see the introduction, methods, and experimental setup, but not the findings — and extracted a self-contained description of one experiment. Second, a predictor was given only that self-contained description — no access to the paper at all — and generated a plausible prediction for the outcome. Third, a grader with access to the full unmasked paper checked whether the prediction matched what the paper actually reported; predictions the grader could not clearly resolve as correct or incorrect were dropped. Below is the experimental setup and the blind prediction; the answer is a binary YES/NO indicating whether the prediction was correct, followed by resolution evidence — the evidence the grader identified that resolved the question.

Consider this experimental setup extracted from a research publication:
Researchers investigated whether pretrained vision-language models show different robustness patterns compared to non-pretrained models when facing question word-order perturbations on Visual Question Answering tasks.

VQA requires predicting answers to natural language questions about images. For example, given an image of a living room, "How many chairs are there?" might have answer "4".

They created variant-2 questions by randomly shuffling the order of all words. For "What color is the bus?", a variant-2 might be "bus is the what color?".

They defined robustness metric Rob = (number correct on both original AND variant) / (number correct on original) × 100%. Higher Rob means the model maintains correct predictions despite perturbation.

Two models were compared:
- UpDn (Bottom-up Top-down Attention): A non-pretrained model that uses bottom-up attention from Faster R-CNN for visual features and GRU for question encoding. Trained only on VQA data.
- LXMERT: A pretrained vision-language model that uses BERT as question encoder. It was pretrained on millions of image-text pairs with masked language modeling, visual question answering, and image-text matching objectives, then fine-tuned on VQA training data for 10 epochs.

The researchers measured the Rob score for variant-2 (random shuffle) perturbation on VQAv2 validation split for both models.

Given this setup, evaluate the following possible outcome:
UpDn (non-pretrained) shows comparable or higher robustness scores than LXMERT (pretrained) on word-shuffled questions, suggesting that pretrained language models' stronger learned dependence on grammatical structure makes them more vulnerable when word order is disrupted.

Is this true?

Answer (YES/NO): NO